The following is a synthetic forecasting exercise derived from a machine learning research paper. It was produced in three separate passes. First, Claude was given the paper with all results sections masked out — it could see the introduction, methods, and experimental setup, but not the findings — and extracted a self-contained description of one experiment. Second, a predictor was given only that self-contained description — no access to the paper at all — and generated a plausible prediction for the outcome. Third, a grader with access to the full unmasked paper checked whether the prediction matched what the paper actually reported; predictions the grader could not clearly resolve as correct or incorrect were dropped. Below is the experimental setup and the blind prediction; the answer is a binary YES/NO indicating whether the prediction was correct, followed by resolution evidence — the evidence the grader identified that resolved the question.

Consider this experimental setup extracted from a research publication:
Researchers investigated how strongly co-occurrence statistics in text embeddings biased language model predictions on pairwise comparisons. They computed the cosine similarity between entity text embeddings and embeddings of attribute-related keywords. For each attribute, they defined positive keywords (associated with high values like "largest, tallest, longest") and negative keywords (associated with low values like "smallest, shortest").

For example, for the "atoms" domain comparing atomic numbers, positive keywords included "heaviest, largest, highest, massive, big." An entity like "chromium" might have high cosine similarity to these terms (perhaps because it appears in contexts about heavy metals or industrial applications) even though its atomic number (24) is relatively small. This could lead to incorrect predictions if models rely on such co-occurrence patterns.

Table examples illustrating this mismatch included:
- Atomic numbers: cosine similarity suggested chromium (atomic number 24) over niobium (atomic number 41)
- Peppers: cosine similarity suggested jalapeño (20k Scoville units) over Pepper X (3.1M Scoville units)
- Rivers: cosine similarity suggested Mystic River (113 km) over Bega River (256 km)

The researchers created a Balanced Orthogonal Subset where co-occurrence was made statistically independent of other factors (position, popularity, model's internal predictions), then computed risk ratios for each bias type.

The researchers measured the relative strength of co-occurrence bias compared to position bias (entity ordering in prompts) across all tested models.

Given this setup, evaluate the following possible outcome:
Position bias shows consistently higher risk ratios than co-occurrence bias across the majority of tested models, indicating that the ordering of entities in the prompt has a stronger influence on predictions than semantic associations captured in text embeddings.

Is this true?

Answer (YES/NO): YES